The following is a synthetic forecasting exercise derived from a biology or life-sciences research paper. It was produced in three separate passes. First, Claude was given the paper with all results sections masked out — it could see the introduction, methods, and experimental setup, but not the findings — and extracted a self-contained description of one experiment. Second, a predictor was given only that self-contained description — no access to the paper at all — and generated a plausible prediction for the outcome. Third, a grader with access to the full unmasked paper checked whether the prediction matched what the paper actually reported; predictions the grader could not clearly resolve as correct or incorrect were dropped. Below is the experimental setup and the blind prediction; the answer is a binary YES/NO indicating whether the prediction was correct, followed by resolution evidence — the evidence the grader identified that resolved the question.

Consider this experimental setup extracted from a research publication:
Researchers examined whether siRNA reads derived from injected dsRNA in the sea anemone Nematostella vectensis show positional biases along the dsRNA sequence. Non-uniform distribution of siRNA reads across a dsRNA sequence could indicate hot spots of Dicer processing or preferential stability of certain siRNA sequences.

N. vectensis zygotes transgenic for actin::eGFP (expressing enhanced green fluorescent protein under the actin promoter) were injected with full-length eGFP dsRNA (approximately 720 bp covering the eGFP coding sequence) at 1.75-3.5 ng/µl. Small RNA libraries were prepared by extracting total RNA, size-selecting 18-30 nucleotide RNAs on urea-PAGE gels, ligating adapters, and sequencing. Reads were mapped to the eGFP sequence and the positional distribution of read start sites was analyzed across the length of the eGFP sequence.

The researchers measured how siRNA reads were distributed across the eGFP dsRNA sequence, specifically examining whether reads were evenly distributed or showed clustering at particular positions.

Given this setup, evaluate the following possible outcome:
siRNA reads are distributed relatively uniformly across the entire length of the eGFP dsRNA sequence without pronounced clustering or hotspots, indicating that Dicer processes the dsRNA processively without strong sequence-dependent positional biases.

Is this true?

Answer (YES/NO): NO